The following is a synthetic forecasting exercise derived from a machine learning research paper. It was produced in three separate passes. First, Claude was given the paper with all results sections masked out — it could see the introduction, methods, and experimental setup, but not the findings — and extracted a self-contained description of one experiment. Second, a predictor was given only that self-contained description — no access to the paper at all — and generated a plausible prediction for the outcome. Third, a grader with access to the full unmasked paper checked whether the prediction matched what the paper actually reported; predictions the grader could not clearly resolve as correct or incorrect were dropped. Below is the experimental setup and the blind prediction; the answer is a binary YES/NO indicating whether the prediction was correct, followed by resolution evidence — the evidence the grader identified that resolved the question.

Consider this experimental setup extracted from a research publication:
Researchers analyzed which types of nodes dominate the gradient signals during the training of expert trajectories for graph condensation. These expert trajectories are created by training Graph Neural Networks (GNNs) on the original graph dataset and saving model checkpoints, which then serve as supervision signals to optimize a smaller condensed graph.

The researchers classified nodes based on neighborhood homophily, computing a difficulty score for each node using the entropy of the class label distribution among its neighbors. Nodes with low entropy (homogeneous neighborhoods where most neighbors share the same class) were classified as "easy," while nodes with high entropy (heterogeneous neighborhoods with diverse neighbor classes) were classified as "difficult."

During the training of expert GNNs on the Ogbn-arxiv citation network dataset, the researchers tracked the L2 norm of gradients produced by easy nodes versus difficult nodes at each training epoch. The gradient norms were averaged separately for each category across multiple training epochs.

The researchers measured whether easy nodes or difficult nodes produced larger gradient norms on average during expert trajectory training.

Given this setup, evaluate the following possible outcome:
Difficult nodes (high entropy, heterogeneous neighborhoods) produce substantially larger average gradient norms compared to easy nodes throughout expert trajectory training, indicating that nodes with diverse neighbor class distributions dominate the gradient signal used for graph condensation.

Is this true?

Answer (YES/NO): YES